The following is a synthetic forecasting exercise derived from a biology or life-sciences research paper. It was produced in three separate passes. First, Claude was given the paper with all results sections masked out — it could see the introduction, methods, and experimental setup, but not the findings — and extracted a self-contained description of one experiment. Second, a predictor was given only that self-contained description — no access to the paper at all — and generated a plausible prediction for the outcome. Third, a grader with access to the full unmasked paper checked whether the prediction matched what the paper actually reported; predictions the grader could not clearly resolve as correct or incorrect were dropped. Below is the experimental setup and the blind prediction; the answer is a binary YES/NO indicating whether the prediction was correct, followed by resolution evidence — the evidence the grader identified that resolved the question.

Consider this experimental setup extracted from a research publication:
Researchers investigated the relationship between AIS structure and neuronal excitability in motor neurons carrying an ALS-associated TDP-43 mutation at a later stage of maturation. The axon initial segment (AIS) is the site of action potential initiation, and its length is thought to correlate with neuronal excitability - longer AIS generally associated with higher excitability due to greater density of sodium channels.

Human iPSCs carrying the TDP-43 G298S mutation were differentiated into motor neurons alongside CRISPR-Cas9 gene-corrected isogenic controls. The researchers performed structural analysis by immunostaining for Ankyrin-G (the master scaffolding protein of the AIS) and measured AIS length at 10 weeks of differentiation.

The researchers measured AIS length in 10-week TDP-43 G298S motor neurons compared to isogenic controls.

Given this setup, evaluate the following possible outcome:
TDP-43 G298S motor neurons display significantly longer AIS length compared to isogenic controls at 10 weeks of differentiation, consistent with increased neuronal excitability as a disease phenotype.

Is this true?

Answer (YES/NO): NO